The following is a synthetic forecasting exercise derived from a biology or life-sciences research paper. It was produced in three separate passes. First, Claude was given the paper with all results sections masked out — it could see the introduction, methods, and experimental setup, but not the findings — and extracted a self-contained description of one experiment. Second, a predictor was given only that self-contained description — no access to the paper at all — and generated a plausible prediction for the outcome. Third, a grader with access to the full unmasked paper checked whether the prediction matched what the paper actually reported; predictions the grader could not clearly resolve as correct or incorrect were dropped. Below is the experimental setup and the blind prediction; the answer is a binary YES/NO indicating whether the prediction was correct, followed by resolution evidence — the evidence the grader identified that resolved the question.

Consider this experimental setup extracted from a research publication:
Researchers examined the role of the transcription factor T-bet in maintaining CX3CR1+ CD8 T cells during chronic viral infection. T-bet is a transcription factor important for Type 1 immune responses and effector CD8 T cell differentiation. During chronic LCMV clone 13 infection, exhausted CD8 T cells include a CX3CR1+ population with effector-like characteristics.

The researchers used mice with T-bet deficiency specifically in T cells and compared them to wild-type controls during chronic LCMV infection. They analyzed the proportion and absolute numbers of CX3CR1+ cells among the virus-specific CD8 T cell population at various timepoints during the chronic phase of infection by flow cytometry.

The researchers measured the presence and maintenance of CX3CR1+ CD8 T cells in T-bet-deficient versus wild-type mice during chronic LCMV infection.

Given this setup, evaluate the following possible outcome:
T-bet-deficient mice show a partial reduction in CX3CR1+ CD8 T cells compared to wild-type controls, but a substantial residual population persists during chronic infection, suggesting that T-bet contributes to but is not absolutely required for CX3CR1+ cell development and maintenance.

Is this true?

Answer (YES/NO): NO